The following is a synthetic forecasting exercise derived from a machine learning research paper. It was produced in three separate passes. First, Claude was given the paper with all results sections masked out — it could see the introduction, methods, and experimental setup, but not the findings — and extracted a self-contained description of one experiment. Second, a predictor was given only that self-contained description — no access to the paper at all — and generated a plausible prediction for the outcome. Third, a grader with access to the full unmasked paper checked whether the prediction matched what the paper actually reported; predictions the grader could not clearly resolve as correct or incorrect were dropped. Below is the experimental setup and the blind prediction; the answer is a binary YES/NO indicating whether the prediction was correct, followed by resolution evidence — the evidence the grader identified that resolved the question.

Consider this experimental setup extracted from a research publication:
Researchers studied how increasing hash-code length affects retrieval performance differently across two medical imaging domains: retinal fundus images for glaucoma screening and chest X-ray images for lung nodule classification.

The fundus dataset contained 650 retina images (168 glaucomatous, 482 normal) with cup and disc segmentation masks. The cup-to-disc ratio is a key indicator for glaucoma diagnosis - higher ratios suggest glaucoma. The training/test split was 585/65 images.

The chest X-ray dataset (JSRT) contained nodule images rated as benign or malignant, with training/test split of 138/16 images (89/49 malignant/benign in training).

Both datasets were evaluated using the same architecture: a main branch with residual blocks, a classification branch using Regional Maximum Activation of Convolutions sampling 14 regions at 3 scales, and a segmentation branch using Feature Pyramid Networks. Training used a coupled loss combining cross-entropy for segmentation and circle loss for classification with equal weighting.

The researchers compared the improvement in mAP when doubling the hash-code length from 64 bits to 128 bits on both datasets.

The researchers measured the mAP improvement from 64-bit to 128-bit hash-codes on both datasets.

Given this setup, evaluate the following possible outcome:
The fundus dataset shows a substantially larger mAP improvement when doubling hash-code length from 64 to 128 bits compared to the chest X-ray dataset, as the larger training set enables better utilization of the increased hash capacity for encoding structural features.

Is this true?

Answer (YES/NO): NO